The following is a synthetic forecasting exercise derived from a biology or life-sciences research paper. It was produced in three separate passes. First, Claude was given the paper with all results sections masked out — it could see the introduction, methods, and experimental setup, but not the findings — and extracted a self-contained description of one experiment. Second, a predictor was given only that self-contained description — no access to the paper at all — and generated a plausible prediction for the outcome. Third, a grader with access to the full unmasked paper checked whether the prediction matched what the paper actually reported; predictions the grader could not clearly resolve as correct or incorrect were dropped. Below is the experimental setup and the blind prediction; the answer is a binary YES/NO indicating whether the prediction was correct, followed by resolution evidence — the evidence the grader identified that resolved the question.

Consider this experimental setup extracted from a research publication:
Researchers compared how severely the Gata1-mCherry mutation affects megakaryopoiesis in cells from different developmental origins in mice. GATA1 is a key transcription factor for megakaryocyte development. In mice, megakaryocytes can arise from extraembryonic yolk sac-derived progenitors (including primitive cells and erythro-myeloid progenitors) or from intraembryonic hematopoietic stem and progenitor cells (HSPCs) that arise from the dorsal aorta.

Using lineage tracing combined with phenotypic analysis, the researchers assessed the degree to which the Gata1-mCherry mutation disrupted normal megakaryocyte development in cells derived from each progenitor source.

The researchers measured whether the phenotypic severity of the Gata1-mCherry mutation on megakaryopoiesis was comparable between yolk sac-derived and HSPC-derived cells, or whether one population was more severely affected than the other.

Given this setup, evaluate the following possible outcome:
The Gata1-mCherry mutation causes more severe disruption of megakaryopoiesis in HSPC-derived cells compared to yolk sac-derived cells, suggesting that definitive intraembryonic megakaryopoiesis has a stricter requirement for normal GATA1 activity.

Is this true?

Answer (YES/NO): NO